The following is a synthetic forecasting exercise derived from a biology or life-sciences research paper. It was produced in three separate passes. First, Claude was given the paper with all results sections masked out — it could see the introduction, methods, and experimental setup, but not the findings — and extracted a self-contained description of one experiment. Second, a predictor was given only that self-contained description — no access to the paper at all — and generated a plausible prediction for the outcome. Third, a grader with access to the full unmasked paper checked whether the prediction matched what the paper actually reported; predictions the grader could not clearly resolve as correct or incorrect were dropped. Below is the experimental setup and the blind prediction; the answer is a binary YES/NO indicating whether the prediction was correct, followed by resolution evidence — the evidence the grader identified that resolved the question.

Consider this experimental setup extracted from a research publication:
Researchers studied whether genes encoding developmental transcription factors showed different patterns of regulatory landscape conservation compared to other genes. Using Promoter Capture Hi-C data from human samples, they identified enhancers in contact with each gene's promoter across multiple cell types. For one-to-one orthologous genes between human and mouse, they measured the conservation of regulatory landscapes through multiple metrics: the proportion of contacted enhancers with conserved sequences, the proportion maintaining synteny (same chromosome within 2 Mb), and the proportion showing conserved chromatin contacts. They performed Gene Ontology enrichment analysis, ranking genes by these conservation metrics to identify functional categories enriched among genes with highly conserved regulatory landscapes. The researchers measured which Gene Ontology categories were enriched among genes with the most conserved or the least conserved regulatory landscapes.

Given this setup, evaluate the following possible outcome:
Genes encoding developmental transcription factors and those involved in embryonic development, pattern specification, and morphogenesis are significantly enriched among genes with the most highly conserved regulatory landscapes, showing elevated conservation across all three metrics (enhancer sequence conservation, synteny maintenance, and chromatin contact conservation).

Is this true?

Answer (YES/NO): YES